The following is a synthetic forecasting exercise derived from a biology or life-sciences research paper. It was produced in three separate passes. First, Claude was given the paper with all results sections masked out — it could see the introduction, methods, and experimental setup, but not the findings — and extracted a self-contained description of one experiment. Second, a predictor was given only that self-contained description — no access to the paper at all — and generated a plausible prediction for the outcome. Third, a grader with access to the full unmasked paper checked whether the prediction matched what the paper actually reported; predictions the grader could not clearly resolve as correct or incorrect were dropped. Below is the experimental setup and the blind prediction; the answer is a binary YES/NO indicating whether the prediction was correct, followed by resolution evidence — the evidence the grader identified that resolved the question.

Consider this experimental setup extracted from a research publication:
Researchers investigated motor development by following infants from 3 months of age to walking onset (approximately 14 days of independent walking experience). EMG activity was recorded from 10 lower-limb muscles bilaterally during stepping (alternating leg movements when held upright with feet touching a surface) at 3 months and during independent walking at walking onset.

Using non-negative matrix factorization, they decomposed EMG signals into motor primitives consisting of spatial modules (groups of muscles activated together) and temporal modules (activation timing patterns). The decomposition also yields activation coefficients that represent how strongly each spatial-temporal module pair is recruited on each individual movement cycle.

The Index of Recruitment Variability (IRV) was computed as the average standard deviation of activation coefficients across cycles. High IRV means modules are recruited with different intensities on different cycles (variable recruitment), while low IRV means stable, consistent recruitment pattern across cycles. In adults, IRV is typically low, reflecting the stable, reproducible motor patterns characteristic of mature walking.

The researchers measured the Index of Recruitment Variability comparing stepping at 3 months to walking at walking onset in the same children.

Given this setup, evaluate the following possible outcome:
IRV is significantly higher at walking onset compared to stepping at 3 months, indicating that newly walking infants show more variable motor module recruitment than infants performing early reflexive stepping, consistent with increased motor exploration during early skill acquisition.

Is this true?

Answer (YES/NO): NO